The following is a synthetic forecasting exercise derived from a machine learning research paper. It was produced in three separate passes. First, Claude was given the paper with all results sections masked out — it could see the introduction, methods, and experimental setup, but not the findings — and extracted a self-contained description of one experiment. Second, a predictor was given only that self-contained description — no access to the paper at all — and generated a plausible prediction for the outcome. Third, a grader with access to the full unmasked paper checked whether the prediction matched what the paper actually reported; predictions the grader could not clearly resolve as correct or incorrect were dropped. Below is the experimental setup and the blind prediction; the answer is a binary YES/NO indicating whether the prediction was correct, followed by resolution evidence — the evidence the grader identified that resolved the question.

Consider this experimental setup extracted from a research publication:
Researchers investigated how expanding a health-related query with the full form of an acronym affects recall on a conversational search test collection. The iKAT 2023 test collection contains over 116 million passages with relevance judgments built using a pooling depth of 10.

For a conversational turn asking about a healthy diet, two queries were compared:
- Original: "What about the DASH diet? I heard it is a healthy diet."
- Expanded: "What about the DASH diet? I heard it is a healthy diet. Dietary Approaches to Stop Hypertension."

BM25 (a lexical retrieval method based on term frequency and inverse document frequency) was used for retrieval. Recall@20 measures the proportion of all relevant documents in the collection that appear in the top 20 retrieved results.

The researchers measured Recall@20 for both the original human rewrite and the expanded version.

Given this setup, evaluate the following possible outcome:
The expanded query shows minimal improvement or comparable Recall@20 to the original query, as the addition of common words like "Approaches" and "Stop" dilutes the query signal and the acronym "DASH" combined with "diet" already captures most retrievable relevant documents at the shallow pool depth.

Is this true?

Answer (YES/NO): NO